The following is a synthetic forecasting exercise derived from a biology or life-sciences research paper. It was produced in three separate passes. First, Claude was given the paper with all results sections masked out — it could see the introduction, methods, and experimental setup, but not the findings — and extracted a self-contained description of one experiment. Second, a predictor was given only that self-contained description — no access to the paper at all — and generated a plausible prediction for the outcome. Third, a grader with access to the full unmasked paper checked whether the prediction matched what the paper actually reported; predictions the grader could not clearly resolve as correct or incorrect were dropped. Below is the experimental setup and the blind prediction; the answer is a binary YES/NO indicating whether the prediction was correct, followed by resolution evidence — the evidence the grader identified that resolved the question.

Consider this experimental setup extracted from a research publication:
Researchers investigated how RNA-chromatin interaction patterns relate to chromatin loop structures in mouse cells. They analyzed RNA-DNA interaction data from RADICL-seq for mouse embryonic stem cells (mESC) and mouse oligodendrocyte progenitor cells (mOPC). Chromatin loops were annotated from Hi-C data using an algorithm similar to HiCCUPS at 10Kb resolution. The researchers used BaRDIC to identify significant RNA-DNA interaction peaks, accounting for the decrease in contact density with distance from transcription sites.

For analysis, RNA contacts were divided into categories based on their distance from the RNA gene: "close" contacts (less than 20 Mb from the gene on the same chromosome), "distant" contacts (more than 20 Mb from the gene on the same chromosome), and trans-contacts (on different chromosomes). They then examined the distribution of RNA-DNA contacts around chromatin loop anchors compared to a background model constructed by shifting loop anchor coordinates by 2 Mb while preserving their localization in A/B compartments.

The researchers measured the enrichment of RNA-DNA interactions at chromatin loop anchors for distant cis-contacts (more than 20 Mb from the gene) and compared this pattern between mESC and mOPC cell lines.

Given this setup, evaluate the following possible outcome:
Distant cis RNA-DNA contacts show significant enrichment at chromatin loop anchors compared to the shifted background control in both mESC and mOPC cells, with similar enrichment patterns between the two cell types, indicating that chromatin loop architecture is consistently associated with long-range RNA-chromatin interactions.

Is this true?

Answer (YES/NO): NO